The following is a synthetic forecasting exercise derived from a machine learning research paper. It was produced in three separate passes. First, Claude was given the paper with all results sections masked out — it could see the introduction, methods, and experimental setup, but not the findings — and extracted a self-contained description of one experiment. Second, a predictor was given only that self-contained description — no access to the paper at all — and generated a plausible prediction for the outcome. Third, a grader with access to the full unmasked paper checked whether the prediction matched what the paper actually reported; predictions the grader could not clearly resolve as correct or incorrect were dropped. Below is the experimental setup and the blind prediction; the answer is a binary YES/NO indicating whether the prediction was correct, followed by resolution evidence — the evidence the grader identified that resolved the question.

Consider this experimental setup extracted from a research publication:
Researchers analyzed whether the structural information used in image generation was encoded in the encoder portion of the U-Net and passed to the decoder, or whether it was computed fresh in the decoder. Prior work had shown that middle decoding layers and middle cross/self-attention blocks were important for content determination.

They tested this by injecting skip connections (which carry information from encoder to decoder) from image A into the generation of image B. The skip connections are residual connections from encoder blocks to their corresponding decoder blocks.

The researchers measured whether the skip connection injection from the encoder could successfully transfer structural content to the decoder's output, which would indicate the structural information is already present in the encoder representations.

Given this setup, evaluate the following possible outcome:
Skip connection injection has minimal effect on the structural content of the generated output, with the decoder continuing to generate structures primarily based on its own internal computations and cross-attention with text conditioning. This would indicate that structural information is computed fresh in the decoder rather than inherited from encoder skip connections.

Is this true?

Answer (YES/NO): NO